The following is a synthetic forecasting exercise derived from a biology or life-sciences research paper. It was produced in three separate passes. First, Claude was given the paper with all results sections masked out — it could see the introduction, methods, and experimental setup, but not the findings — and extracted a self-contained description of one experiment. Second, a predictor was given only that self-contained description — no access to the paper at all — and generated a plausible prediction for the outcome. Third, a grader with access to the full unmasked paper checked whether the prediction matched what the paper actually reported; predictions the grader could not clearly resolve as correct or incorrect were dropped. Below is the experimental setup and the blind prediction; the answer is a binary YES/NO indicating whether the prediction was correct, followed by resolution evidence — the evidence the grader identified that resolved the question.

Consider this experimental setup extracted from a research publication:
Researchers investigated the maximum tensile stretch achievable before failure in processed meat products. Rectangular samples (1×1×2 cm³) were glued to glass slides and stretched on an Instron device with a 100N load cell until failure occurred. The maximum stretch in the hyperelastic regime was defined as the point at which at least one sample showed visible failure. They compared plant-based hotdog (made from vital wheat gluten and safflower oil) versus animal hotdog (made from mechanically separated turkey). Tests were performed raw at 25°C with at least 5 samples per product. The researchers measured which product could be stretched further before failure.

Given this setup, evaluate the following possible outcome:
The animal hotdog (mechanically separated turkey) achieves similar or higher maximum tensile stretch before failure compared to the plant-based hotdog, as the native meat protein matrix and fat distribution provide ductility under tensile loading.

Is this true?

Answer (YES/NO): YES